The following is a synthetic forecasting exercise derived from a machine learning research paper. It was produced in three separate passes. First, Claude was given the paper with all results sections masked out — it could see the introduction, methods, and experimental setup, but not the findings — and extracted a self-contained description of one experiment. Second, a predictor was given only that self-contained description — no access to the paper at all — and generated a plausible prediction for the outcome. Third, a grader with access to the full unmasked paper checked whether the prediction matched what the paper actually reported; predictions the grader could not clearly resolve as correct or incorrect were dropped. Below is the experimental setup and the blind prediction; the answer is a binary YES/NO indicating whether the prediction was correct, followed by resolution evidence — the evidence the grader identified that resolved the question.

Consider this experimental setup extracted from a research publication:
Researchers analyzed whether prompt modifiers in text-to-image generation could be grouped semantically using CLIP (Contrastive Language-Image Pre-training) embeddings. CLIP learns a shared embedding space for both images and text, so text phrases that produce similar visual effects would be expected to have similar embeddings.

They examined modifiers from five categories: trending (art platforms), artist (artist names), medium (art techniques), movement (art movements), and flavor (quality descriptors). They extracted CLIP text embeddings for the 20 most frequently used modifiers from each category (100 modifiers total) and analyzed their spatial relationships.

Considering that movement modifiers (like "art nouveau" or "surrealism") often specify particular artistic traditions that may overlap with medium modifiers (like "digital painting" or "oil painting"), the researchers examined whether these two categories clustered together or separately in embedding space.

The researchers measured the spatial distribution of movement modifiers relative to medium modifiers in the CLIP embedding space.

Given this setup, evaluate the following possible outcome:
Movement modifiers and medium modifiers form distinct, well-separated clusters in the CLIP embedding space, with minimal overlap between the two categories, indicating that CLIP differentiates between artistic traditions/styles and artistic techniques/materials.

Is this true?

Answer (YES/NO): NO